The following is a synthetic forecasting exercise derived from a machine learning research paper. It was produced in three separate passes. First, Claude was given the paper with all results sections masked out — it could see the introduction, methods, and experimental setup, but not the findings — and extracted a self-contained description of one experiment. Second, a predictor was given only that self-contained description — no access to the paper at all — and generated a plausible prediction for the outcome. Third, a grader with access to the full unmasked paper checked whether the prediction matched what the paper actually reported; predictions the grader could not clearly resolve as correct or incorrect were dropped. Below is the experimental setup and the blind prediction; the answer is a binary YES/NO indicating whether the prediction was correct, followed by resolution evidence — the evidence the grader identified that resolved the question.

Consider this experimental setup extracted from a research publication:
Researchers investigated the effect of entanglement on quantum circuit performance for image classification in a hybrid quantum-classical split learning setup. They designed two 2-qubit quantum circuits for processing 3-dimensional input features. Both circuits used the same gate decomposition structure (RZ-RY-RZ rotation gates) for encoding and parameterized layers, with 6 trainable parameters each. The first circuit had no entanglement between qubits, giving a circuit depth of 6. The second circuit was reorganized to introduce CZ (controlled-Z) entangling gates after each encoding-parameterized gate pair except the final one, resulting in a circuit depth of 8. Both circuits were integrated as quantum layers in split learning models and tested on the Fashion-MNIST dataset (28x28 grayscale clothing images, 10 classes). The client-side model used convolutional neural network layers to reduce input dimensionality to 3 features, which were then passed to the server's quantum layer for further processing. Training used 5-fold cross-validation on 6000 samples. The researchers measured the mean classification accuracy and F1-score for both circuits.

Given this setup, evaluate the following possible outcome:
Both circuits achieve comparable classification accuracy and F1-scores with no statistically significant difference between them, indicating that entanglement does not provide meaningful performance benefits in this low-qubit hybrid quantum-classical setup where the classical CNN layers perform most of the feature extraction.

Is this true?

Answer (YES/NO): NO